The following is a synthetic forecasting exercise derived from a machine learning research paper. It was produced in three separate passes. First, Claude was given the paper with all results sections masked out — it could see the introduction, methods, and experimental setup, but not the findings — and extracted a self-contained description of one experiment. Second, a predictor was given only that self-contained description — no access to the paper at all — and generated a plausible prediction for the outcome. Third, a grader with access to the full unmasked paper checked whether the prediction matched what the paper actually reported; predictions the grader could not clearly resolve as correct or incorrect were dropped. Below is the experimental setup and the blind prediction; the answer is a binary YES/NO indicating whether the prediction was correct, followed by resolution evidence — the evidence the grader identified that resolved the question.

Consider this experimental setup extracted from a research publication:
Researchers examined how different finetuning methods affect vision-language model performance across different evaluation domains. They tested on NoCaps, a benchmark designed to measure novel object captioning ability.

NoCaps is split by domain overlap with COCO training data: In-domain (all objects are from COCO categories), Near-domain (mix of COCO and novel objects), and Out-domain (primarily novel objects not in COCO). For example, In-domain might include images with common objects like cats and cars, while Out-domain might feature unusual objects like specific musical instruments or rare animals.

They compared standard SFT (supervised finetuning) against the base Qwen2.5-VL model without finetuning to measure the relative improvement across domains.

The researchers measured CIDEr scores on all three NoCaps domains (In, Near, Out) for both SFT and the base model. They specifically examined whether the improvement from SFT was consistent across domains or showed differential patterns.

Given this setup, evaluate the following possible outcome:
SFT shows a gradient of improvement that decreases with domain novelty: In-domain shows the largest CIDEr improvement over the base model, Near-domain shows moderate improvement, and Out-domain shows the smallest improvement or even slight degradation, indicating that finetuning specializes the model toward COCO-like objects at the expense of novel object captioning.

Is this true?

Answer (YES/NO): YES